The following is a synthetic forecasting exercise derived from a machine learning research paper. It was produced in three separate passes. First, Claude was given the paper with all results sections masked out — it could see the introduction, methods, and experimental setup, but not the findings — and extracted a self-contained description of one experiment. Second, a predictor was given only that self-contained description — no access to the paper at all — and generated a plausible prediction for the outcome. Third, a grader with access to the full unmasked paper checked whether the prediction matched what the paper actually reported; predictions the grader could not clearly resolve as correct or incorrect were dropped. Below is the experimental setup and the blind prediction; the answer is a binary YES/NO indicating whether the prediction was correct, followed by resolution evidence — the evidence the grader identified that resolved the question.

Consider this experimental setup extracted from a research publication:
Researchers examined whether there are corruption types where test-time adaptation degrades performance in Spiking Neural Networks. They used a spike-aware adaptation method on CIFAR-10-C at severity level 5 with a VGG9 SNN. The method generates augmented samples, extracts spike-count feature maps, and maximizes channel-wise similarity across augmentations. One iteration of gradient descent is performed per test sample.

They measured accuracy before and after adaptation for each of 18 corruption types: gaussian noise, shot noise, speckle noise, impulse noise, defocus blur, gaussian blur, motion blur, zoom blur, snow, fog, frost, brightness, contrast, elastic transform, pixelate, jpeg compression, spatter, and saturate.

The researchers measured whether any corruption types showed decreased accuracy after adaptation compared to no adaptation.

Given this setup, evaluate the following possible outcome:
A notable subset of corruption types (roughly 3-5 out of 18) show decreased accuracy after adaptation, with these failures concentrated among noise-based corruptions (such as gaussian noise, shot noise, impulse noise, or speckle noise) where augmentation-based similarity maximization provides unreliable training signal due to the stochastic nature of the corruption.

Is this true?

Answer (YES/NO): NO